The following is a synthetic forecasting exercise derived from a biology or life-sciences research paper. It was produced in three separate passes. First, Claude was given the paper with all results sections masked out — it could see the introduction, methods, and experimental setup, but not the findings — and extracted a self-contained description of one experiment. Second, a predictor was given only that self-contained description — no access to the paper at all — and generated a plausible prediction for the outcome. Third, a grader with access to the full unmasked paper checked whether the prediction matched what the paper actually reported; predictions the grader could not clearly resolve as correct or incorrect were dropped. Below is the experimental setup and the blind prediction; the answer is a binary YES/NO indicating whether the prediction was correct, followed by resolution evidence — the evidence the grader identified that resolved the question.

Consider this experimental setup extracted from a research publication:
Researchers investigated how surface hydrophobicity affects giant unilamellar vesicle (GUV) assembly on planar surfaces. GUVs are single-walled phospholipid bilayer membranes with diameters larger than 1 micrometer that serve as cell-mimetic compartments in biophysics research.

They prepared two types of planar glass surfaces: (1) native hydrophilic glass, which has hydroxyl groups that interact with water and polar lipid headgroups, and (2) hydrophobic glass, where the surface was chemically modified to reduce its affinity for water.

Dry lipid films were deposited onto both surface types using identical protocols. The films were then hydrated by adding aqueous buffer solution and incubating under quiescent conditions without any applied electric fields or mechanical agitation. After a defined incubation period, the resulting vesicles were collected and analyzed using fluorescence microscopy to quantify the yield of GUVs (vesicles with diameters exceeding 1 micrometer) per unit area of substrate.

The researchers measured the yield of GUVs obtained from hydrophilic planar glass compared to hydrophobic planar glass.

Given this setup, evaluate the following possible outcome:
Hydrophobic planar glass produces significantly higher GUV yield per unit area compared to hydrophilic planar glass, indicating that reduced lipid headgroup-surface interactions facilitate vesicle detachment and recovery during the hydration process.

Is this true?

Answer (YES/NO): NO